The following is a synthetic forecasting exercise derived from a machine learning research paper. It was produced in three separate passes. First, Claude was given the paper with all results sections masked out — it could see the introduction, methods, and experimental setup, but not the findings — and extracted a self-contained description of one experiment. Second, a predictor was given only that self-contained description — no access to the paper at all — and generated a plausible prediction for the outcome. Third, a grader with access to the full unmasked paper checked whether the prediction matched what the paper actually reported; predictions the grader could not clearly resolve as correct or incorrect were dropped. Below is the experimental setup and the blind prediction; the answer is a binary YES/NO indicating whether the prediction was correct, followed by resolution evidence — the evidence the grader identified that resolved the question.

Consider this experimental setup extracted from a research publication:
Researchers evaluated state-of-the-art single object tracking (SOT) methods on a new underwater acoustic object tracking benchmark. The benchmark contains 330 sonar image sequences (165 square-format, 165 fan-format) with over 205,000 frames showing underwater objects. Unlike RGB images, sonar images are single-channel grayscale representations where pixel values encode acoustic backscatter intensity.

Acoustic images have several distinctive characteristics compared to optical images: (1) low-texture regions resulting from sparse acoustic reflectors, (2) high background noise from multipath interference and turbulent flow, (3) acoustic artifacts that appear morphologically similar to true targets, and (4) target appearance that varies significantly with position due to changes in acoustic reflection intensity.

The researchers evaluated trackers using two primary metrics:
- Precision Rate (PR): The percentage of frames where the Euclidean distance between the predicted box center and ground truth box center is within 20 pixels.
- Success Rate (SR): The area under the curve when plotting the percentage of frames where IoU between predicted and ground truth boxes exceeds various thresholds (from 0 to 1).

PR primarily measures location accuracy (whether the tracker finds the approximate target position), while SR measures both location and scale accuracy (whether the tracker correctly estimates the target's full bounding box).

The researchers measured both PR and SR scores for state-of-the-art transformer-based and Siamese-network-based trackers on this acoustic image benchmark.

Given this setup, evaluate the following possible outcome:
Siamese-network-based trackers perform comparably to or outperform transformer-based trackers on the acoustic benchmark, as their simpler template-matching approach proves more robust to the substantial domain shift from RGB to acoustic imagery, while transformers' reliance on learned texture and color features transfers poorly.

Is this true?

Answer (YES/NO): NO